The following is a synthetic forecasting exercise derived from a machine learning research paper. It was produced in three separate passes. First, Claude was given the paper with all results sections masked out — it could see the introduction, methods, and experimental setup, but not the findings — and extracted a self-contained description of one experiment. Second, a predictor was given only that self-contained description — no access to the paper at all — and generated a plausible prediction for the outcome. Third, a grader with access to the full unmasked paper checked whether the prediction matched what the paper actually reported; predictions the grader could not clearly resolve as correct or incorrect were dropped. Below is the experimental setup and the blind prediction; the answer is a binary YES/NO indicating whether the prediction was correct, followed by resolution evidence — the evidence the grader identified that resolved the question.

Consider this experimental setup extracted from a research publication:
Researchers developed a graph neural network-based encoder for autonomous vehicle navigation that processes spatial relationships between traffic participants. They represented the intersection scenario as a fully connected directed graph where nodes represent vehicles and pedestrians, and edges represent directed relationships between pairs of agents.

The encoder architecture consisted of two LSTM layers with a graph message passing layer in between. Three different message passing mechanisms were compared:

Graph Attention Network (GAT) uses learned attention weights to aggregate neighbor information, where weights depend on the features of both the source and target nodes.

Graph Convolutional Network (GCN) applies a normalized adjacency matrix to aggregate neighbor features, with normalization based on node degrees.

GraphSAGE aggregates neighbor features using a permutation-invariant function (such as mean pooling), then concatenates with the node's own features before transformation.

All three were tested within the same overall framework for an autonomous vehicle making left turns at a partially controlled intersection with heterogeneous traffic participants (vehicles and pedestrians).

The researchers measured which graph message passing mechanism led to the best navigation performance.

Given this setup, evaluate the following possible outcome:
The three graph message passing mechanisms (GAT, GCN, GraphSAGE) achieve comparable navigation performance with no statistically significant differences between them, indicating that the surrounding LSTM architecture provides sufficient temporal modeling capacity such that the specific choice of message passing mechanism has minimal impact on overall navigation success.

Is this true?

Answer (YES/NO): YES